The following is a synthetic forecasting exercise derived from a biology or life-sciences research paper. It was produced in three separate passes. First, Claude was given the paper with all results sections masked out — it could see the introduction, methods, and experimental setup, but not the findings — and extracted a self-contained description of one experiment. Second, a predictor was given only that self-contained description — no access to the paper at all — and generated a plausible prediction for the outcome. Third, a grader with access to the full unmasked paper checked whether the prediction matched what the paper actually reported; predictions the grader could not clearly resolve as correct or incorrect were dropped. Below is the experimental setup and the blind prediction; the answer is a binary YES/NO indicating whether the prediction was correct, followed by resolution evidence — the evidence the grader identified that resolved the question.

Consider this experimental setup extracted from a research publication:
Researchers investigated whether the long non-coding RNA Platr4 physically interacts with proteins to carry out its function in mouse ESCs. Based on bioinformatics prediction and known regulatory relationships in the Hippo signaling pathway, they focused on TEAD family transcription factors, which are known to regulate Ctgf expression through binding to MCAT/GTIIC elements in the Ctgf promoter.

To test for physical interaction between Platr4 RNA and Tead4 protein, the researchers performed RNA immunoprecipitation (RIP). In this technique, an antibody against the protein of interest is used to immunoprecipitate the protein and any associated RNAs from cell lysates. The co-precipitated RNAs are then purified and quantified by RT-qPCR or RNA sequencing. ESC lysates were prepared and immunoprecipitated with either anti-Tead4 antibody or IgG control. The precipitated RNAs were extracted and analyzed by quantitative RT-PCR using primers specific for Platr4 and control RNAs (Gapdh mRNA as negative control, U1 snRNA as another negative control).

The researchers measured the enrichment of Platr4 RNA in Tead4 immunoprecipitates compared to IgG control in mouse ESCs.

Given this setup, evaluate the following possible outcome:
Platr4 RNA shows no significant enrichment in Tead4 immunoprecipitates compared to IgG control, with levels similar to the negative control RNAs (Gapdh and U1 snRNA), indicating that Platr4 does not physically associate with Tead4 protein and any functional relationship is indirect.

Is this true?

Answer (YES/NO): NO